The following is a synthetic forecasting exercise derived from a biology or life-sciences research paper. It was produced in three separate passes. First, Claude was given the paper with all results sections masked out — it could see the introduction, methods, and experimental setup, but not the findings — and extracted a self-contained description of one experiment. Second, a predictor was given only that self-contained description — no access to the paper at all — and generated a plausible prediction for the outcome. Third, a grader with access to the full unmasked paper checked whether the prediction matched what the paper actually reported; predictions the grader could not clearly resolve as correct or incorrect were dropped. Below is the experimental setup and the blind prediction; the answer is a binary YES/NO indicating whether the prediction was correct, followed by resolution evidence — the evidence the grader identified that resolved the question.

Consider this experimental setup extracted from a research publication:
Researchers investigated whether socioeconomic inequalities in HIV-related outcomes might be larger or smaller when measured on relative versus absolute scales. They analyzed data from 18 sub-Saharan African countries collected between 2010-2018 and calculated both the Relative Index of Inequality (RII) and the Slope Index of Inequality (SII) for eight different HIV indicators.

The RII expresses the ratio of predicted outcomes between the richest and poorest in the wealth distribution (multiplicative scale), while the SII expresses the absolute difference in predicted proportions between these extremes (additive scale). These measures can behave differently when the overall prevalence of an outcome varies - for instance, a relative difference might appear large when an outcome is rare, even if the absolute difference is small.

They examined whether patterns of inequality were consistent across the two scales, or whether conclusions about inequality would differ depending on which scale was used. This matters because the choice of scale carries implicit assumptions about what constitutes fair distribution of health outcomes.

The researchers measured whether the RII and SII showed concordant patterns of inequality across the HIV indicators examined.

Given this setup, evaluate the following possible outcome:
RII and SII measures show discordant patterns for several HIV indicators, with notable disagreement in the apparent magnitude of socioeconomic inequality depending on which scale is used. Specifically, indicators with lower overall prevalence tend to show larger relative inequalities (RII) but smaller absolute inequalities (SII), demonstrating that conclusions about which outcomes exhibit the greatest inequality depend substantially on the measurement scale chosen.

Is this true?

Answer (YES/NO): NO